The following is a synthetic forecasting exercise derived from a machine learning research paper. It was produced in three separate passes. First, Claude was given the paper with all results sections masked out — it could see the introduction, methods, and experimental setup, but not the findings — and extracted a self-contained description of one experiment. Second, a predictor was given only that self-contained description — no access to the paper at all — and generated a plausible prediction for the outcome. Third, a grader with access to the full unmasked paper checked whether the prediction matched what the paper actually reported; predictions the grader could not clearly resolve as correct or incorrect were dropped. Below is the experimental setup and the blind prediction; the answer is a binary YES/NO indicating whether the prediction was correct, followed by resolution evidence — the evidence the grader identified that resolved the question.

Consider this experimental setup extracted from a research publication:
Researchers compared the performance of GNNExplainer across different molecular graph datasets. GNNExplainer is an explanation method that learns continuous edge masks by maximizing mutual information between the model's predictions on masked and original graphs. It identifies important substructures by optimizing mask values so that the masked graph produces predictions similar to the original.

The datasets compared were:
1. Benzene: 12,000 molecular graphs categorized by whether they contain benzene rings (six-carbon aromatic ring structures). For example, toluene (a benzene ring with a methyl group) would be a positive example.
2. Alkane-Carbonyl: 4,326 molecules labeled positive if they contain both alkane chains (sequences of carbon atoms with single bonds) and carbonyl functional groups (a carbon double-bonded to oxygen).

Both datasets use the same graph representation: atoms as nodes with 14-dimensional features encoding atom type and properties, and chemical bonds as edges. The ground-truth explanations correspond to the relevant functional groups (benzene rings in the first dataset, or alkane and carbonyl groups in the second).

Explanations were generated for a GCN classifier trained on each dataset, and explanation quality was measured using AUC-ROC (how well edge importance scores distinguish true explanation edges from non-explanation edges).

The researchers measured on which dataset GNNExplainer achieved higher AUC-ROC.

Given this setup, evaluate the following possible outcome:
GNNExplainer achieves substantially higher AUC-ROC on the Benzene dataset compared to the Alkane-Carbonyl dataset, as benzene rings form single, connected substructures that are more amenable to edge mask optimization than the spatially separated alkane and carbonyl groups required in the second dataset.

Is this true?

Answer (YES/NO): NO